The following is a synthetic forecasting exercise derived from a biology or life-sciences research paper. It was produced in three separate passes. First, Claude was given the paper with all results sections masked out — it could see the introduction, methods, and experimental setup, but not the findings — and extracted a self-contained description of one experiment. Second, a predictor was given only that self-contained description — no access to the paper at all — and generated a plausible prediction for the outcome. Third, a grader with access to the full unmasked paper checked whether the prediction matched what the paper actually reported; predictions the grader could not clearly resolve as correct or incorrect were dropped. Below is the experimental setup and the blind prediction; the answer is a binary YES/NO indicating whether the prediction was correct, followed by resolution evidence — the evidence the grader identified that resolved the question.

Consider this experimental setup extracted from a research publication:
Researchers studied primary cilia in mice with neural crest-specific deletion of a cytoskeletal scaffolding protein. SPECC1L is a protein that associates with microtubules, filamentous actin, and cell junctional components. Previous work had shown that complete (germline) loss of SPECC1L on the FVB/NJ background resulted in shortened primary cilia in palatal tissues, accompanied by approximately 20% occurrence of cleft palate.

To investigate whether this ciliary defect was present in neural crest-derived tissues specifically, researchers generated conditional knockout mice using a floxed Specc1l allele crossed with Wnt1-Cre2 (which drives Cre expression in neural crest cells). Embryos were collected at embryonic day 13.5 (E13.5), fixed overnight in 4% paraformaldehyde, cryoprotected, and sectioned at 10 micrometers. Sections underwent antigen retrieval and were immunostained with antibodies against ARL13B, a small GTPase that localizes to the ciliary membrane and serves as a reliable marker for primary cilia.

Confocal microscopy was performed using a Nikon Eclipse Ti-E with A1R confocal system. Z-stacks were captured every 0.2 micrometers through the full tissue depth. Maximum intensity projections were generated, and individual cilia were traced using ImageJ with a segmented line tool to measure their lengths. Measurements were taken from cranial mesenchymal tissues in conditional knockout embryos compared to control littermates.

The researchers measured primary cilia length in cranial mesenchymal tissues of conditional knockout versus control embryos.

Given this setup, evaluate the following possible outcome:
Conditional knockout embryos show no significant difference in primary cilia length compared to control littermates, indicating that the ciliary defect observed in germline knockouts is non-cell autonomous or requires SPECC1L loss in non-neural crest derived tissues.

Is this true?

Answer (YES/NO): NO